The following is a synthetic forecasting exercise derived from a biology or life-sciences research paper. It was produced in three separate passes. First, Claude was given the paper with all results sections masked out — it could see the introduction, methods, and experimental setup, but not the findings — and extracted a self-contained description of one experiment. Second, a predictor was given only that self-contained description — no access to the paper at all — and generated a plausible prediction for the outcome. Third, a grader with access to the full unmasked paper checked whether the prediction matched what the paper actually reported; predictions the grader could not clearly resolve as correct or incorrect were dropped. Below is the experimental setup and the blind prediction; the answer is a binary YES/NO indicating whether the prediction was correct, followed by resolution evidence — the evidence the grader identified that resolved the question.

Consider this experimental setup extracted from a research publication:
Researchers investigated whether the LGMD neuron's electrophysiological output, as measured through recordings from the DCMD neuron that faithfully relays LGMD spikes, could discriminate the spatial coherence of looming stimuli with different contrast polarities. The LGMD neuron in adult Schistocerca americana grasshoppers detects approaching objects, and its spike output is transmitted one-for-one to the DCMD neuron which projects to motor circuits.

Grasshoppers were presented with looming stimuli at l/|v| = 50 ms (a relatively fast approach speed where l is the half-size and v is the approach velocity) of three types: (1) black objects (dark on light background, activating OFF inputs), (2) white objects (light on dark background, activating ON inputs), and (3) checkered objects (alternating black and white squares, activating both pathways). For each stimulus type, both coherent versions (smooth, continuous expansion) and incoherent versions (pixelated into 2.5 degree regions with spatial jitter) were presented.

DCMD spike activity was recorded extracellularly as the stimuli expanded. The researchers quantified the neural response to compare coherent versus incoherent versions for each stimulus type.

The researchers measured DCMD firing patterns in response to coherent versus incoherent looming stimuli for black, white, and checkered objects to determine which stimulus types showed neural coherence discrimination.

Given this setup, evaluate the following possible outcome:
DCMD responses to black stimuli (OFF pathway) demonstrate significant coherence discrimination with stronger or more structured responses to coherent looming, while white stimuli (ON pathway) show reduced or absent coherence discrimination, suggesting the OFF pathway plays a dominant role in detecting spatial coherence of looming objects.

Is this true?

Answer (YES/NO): YES